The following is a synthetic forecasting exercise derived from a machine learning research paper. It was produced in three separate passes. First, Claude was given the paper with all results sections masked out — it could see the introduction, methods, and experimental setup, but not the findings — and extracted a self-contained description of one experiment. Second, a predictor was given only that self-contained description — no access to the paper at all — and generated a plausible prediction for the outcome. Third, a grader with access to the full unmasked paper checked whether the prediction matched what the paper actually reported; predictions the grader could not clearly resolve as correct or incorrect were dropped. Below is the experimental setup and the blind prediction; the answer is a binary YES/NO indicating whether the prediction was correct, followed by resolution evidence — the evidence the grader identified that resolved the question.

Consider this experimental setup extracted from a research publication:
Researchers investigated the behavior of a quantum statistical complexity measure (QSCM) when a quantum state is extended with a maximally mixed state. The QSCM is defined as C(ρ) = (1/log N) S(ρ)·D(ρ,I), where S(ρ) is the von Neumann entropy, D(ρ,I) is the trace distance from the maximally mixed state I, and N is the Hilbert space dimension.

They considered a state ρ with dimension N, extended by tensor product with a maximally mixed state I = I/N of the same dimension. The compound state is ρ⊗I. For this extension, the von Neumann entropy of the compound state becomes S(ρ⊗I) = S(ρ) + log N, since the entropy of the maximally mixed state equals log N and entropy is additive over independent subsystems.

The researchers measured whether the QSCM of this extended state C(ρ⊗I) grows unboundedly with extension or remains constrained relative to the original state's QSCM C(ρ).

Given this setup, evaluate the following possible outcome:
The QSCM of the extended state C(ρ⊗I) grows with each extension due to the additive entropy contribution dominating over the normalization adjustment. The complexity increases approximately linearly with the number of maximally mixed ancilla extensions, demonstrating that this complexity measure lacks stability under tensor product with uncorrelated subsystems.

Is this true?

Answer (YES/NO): NO